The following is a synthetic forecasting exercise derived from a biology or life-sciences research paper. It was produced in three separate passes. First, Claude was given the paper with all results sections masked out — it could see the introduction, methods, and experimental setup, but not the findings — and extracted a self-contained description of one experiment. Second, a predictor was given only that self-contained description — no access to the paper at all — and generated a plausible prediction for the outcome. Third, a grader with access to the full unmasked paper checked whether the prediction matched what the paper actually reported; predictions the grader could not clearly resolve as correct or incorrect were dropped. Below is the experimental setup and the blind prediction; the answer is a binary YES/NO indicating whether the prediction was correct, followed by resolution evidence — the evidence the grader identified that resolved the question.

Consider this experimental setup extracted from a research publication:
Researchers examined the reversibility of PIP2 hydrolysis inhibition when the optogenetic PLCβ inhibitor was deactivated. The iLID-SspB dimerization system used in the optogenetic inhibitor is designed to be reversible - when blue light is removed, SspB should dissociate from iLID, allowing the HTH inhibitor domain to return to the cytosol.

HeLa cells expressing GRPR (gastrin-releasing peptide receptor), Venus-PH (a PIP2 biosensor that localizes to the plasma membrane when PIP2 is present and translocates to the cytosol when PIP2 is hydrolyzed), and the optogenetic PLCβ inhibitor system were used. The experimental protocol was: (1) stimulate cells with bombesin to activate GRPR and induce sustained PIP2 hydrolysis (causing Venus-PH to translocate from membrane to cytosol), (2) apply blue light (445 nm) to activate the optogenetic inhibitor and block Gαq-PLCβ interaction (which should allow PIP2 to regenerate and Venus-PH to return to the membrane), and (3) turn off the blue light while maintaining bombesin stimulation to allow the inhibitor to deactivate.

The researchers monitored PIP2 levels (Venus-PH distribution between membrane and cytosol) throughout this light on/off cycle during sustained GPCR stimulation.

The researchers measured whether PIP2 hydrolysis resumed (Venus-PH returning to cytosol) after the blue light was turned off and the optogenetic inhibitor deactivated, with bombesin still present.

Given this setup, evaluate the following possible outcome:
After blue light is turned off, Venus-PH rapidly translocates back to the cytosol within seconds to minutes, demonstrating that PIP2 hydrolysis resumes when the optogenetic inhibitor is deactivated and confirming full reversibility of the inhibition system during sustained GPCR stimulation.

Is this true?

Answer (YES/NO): YES